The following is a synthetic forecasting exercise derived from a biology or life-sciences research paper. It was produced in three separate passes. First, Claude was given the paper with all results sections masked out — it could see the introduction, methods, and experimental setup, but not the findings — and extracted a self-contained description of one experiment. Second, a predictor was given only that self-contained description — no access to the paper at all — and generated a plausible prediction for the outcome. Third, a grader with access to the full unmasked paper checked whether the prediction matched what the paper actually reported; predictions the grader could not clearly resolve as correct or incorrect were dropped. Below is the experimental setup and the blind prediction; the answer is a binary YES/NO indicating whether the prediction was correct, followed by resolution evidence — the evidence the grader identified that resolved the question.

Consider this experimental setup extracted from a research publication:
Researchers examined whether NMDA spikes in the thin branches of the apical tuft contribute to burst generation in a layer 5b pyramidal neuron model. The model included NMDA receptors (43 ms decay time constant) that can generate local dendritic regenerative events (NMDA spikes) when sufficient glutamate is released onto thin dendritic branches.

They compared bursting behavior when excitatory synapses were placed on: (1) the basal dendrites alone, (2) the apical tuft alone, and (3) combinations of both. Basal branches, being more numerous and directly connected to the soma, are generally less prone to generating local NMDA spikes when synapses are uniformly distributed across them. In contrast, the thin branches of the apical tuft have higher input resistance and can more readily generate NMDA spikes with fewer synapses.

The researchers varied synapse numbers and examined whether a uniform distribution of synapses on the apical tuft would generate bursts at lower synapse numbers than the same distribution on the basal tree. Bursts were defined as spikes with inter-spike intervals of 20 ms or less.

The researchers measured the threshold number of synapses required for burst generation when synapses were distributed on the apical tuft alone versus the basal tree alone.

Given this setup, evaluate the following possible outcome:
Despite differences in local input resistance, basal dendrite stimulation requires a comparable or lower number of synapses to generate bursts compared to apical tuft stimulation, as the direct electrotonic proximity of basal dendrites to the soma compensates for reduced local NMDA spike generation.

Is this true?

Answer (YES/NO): NO